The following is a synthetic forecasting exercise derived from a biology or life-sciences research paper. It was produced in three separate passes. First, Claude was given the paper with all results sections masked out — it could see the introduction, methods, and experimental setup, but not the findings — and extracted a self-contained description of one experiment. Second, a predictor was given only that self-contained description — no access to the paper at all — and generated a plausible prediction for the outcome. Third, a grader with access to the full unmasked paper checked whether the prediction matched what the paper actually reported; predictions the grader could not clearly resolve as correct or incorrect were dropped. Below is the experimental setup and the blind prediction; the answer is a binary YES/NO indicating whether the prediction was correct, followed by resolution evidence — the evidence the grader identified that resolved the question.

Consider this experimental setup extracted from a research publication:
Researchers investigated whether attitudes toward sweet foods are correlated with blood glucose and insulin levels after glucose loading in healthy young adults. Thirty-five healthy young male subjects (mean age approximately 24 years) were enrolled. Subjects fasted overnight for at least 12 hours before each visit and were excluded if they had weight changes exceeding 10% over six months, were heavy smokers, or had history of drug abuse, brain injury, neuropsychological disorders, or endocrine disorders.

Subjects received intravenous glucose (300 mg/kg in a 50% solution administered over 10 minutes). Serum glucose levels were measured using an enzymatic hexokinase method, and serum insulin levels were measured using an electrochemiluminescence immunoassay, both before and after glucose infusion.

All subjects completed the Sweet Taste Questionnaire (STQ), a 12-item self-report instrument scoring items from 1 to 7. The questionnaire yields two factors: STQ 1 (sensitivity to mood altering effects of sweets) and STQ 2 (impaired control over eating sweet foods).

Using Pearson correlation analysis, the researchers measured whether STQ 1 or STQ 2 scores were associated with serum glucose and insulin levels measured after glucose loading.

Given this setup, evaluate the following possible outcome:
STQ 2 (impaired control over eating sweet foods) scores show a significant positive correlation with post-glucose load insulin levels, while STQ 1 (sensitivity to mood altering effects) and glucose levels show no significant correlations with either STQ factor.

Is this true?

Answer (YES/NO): NO